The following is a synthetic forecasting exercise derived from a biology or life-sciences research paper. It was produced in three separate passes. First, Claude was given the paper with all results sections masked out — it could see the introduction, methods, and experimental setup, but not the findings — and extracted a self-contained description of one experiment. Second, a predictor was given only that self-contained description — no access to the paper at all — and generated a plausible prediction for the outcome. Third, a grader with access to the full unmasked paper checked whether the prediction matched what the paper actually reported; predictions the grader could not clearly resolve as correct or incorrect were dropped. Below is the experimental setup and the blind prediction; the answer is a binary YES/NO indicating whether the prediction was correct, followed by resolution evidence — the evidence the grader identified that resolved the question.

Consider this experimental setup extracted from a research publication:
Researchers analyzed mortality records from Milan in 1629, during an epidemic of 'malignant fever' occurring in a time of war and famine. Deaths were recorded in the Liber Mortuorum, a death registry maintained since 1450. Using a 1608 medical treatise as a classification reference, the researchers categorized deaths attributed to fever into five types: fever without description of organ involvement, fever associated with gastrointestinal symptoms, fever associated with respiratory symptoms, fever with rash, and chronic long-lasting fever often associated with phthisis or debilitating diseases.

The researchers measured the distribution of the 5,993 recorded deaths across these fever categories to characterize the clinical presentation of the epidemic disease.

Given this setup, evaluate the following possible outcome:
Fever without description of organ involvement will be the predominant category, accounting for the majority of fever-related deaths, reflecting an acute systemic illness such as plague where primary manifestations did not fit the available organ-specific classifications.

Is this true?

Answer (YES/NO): NO